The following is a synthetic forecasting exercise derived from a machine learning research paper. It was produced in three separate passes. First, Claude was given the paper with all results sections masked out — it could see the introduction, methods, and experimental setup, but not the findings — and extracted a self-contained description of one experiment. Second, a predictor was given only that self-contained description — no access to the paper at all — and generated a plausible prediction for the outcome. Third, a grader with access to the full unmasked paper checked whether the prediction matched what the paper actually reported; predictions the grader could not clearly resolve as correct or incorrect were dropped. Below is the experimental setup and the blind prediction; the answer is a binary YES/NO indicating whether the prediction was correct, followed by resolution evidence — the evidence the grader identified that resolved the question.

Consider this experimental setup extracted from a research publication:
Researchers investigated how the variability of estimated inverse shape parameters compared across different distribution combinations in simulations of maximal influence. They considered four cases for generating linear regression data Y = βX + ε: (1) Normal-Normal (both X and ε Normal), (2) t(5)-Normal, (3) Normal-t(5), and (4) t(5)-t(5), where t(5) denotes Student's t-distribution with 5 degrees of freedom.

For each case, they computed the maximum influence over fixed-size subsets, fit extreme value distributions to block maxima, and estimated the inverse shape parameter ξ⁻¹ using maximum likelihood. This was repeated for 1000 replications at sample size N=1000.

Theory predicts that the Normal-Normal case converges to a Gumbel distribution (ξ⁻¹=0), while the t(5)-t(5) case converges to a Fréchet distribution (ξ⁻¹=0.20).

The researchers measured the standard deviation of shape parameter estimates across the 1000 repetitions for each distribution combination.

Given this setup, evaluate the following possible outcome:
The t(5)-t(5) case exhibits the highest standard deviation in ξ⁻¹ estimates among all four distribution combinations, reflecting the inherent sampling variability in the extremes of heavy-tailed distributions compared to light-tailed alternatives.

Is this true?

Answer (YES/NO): NO